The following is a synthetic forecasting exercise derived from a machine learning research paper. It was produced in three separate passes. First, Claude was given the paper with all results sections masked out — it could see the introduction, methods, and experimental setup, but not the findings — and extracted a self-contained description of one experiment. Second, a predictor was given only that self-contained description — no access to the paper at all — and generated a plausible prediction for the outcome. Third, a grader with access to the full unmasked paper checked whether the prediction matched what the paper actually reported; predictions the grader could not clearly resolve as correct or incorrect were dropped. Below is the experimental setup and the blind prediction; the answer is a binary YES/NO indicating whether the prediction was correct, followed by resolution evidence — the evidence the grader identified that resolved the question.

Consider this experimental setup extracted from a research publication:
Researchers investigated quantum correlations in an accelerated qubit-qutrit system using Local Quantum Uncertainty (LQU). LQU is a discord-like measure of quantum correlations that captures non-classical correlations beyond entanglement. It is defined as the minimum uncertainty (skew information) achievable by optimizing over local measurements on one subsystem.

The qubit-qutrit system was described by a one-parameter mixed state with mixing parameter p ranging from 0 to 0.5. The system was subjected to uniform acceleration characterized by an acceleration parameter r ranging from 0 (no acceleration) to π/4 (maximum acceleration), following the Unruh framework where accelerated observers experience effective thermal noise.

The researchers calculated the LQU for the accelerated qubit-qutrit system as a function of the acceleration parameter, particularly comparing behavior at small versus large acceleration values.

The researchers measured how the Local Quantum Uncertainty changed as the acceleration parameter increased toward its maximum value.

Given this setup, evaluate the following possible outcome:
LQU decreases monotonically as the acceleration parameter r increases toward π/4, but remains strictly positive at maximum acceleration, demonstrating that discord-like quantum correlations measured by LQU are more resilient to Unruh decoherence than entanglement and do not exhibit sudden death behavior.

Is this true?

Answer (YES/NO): NO